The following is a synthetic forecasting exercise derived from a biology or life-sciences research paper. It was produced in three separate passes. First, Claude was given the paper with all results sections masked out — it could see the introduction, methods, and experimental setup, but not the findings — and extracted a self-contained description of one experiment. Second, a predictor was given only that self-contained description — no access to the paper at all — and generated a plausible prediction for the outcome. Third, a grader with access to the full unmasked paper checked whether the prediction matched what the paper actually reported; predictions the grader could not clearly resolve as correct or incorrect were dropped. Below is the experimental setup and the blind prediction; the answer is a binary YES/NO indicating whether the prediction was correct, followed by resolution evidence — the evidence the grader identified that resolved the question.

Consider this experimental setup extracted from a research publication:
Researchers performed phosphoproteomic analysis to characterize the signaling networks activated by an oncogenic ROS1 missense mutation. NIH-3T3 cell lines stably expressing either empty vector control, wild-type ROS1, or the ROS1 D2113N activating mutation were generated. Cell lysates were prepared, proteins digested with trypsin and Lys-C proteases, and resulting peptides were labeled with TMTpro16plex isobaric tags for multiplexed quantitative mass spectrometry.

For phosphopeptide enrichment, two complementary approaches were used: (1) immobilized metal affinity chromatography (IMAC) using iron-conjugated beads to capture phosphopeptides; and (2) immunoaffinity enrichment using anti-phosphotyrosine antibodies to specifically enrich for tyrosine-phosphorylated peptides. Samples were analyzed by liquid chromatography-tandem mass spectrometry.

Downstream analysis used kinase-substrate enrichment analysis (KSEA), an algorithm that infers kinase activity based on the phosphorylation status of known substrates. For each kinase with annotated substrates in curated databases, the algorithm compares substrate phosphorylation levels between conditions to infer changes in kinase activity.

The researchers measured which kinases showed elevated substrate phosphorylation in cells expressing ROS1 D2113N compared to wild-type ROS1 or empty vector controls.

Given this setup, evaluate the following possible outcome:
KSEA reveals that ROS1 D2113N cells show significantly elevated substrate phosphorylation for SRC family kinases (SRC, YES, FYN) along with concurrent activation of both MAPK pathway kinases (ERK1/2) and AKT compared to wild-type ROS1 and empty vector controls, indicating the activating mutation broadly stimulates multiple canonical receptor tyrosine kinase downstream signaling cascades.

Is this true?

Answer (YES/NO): NO